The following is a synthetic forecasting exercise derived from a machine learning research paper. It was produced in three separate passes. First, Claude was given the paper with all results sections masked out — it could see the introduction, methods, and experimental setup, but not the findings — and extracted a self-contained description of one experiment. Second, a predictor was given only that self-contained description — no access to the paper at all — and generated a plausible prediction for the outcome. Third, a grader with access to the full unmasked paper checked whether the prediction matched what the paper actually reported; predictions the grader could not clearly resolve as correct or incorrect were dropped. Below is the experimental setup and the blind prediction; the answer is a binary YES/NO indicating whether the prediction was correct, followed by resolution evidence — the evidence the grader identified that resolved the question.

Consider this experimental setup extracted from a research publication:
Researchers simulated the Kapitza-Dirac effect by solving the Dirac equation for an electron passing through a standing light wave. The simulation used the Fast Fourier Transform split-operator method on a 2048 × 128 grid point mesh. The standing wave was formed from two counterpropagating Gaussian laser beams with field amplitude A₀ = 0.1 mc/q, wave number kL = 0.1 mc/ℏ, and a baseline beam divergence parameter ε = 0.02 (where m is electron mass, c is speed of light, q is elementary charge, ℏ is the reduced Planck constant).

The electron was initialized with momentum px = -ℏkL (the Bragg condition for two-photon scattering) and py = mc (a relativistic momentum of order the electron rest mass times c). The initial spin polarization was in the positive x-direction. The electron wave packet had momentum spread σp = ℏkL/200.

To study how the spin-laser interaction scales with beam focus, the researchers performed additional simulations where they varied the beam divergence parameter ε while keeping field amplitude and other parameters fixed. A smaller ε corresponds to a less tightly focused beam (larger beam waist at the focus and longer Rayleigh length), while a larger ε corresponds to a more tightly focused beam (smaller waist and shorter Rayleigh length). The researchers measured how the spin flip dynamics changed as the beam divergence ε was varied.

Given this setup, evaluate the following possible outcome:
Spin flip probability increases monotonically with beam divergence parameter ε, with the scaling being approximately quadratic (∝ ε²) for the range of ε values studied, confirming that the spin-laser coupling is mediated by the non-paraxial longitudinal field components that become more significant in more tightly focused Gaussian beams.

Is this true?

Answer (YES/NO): NO